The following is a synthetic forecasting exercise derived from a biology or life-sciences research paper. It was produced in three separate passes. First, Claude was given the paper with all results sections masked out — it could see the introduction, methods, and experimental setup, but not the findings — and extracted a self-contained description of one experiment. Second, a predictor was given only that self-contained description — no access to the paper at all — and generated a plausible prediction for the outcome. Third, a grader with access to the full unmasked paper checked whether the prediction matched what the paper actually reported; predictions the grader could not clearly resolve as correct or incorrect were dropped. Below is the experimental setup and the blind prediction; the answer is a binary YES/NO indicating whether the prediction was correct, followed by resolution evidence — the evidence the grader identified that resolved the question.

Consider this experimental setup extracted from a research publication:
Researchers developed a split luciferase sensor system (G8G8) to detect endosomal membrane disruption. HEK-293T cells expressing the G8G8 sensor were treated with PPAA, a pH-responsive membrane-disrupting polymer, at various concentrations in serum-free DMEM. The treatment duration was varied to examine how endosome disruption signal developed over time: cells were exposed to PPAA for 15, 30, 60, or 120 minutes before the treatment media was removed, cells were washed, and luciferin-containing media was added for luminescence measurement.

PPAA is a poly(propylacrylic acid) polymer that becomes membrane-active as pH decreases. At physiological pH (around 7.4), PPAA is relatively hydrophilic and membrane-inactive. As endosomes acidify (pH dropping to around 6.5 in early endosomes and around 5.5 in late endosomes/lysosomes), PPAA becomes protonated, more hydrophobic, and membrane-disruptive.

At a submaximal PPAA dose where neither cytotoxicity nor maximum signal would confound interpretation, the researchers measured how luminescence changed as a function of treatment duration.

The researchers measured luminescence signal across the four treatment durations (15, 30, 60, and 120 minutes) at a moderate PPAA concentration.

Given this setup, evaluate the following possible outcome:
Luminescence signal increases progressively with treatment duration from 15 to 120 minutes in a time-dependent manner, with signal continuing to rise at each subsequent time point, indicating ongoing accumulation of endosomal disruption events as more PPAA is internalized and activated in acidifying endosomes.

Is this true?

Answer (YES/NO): NO